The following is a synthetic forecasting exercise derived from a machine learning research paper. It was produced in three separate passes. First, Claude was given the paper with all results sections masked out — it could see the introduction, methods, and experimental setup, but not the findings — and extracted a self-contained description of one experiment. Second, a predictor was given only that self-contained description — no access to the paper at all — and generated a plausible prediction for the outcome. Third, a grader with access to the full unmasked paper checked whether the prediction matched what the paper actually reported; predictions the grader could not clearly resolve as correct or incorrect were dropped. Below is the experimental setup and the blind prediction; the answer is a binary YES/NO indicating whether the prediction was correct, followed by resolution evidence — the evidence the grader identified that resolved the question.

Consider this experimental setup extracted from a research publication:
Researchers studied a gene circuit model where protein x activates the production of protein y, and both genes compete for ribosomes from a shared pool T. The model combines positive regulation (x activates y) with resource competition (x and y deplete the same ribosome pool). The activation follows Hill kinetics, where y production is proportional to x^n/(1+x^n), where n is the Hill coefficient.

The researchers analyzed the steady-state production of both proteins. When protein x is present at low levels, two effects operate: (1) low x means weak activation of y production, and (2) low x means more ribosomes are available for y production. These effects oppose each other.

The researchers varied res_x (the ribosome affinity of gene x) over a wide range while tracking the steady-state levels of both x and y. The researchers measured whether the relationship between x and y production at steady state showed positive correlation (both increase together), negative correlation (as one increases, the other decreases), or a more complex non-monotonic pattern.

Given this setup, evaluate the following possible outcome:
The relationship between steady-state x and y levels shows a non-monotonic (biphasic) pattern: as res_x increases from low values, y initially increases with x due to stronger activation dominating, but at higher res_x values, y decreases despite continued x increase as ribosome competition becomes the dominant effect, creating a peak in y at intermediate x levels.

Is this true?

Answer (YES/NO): YES